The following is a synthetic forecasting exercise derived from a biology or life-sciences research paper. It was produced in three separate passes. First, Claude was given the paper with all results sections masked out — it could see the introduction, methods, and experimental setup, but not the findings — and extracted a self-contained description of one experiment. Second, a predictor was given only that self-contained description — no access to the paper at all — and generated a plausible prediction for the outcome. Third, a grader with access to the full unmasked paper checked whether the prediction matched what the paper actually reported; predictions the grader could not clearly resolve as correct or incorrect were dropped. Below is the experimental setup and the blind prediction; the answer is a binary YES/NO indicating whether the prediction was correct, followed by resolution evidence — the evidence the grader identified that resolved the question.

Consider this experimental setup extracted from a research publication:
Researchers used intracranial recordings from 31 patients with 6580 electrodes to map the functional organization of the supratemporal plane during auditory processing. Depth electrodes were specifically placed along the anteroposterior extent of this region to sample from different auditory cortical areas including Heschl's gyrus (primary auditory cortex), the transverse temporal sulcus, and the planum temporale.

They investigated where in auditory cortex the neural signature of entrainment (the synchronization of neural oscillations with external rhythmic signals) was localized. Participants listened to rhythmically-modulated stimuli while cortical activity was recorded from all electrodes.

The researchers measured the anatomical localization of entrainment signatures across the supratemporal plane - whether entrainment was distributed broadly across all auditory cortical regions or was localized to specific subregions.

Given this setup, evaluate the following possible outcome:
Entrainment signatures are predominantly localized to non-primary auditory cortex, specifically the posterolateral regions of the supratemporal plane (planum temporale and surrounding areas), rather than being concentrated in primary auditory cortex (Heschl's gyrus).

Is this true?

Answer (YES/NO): NO